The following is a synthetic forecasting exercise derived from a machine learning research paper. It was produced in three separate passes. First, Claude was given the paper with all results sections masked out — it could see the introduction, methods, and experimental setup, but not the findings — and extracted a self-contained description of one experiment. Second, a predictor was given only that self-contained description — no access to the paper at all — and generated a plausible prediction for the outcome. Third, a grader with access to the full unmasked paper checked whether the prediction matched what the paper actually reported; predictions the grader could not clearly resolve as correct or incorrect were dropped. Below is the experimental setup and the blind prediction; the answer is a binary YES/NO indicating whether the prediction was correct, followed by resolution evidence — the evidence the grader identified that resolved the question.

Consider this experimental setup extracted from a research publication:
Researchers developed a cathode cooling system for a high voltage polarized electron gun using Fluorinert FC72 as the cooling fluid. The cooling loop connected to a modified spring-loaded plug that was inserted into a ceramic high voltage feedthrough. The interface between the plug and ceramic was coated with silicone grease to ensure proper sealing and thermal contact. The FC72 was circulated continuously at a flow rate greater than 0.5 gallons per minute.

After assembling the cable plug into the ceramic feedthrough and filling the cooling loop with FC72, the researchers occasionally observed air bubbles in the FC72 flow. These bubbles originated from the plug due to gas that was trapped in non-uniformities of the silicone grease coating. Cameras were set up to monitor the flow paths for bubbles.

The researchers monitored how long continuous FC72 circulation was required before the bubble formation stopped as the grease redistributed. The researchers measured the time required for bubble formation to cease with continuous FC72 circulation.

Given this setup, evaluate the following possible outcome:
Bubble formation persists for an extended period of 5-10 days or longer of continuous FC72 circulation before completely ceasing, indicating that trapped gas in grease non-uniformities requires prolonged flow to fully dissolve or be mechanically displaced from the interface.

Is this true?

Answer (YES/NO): NO